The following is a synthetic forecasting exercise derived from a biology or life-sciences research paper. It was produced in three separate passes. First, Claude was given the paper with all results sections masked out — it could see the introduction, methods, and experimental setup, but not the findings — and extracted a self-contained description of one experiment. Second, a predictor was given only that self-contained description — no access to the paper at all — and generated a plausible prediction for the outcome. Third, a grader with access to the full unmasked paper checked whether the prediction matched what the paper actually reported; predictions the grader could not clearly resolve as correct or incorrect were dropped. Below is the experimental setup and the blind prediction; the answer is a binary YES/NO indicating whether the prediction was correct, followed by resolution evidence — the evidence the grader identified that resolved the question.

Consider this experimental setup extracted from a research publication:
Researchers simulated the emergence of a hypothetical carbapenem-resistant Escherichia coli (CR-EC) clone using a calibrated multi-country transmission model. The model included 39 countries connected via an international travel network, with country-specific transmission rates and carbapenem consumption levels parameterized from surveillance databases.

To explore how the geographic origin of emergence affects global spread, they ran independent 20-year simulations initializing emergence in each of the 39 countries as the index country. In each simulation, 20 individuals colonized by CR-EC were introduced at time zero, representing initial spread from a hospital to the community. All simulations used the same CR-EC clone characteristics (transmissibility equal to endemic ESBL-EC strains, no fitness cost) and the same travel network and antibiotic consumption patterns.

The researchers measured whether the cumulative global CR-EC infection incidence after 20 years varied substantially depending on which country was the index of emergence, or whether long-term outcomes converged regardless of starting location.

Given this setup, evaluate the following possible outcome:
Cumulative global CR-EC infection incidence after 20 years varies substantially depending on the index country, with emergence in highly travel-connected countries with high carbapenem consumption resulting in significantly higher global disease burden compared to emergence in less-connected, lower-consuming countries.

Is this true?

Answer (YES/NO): NO